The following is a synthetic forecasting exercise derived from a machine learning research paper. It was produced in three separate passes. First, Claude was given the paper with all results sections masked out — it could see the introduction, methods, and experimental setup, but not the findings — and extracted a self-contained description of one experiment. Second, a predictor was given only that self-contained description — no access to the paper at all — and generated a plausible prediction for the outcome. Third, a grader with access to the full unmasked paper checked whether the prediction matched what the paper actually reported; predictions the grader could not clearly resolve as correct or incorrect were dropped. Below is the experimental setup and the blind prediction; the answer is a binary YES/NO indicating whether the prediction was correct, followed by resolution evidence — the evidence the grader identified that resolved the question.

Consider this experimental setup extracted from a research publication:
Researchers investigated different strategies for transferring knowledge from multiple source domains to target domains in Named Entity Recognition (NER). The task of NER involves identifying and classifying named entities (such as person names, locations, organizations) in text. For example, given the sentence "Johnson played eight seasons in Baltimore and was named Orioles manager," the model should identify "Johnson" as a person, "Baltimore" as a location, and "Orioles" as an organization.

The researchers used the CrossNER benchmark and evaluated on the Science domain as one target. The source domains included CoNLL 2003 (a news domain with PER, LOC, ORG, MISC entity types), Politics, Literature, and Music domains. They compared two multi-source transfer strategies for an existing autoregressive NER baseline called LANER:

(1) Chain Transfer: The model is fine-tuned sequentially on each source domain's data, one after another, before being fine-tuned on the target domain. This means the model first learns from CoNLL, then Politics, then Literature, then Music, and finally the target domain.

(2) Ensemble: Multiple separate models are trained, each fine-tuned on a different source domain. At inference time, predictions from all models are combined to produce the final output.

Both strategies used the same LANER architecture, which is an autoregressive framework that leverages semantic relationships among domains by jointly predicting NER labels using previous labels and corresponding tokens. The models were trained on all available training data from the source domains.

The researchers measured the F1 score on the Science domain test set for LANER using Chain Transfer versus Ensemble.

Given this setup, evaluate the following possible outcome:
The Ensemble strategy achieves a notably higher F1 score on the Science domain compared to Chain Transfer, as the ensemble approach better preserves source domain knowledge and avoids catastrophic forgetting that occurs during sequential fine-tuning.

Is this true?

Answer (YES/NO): YES